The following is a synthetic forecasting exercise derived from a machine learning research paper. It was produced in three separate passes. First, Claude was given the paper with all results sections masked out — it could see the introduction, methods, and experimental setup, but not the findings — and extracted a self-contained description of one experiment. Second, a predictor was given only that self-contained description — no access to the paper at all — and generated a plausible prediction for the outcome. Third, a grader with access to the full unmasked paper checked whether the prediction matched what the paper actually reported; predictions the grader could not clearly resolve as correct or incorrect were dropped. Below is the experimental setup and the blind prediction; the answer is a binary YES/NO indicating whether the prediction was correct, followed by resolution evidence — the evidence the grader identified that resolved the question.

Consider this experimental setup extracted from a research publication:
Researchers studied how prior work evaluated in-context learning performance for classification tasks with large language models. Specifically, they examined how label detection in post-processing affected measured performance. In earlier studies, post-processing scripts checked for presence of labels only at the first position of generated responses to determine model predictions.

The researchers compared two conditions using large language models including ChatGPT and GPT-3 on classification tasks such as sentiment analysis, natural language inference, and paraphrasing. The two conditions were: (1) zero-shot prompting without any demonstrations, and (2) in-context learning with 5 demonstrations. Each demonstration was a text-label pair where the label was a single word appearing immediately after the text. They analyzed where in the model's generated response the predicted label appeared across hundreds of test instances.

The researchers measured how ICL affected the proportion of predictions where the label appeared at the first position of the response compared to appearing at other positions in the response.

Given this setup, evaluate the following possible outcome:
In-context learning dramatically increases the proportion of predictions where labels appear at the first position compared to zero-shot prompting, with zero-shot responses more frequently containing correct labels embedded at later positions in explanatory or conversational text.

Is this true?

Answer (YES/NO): YES